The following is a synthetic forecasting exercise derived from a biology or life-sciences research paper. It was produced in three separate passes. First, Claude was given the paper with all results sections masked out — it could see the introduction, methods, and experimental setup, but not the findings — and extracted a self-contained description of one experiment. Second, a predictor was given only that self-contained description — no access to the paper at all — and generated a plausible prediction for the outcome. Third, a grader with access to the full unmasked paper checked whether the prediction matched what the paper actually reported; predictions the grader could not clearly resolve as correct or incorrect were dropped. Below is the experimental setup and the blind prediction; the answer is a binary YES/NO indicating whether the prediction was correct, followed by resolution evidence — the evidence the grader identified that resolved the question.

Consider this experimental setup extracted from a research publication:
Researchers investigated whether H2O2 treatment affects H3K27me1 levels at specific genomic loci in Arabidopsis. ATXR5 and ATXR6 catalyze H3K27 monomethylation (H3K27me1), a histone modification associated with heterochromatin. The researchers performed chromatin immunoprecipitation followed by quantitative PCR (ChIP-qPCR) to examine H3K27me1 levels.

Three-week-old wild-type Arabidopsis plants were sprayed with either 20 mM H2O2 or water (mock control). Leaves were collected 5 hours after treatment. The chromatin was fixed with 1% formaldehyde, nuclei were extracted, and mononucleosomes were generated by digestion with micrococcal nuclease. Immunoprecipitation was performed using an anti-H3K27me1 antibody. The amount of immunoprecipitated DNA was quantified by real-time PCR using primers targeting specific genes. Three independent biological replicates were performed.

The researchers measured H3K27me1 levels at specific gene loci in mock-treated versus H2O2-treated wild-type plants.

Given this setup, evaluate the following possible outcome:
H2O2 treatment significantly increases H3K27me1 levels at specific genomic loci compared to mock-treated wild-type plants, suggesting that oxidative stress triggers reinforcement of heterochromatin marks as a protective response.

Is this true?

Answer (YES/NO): NO